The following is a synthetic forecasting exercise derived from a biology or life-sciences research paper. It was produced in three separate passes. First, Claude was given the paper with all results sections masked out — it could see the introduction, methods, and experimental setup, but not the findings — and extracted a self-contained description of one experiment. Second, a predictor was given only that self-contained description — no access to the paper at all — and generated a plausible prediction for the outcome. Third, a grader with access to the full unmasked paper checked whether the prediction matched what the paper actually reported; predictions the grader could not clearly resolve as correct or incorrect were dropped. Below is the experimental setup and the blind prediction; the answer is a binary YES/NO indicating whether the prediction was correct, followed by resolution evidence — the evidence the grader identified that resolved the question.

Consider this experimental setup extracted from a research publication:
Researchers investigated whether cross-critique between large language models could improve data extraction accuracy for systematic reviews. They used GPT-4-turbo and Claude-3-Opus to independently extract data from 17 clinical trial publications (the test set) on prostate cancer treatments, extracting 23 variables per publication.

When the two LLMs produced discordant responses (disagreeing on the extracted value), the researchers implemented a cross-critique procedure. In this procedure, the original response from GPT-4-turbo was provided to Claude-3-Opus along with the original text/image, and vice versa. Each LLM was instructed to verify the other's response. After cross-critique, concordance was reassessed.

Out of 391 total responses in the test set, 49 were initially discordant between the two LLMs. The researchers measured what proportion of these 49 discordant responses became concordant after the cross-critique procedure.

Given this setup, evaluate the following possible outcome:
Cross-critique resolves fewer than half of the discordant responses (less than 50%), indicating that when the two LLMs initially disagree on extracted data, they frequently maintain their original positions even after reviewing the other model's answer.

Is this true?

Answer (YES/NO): NO